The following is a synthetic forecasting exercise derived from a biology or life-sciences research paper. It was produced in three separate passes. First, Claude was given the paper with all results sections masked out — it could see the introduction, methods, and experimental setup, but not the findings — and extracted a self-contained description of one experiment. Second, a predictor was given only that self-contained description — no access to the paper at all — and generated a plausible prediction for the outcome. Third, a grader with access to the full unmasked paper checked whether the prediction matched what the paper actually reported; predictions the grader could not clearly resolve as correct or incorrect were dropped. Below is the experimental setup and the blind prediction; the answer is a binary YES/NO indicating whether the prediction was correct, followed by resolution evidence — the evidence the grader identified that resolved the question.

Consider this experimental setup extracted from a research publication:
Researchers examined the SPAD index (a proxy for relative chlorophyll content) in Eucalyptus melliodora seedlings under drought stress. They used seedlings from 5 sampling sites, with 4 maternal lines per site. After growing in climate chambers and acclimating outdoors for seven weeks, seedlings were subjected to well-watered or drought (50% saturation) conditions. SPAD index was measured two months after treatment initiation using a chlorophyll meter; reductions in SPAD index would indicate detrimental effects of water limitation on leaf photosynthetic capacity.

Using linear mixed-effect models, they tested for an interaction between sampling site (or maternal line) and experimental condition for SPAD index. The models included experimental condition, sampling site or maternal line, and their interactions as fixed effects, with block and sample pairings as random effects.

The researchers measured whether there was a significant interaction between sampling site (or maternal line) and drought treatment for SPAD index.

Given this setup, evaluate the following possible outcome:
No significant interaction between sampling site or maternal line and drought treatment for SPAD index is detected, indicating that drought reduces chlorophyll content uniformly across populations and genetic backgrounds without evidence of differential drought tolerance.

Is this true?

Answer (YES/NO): NO